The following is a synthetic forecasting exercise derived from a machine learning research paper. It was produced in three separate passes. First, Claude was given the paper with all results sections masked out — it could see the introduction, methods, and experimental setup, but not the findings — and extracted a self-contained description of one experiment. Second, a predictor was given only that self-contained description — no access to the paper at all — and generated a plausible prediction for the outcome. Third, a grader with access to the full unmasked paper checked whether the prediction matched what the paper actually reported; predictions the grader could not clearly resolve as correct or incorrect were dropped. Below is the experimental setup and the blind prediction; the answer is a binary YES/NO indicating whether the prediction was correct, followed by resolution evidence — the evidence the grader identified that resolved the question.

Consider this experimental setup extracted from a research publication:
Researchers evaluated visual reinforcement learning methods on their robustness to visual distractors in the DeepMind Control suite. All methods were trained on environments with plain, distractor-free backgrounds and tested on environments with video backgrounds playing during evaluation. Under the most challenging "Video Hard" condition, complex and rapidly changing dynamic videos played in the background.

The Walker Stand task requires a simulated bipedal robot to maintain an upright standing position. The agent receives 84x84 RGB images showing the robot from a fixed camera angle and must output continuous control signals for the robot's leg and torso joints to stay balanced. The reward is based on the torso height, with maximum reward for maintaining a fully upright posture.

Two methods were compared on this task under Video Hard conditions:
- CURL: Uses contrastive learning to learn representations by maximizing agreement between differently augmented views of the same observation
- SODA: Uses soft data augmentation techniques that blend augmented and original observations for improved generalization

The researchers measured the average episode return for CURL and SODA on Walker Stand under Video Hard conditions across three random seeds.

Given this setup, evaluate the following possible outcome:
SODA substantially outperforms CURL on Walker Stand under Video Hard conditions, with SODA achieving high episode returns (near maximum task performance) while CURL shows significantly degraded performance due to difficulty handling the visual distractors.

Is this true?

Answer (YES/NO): NO